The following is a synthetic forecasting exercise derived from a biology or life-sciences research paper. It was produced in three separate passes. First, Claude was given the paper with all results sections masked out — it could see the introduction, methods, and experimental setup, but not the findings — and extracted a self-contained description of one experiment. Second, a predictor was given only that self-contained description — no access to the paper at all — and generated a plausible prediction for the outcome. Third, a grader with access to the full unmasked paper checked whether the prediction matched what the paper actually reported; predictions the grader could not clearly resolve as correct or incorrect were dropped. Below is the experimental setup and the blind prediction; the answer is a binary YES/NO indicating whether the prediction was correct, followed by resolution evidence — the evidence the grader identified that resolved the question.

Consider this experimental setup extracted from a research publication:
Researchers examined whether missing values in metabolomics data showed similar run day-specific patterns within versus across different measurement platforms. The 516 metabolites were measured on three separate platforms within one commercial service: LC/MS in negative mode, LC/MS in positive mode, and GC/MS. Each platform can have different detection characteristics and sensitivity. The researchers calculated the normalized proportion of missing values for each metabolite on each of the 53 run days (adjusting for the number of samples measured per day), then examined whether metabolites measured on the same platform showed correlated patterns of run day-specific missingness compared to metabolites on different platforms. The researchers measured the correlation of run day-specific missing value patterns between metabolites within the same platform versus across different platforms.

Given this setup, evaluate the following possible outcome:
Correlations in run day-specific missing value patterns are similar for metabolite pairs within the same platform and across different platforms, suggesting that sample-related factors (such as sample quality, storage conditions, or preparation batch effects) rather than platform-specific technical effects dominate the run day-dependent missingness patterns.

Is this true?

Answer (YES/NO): NO